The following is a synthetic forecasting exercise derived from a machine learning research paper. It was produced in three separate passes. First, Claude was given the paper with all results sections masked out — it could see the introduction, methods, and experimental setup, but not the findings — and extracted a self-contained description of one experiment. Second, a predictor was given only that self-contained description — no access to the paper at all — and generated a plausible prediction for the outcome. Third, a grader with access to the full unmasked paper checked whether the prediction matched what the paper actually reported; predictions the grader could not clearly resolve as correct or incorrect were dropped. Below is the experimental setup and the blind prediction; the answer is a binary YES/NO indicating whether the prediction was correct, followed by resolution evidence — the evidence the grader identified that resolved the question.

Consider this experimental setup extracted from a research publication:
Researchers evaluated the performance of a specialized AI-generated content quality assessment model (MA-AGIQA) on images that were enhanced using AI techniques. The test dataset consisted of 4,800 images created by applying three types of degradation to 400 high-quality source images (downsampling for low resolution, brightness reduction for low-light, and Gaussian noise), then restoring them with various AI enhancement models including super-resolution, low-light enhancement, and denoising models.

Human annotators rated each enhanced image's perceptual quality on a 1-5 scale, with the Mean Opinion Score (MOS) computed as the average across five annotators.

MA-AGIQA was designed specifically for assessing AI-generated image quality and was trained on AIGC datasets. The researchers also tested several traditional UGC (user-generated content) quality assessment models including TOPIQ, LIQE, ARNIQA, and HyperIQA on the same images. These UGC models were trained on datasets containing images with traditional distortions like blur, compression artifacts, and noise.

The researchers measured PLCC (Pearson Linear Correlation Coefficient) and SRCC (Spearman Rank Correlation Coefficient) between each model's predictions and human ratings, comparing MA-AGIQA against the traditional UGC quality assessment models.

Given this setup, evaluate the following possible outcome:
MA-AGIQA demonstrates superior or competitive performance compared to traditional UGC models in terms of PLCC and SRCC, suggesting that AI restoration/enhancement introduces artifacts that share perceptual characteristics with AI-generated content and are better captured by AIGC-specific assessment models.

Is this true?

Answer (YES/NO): NO